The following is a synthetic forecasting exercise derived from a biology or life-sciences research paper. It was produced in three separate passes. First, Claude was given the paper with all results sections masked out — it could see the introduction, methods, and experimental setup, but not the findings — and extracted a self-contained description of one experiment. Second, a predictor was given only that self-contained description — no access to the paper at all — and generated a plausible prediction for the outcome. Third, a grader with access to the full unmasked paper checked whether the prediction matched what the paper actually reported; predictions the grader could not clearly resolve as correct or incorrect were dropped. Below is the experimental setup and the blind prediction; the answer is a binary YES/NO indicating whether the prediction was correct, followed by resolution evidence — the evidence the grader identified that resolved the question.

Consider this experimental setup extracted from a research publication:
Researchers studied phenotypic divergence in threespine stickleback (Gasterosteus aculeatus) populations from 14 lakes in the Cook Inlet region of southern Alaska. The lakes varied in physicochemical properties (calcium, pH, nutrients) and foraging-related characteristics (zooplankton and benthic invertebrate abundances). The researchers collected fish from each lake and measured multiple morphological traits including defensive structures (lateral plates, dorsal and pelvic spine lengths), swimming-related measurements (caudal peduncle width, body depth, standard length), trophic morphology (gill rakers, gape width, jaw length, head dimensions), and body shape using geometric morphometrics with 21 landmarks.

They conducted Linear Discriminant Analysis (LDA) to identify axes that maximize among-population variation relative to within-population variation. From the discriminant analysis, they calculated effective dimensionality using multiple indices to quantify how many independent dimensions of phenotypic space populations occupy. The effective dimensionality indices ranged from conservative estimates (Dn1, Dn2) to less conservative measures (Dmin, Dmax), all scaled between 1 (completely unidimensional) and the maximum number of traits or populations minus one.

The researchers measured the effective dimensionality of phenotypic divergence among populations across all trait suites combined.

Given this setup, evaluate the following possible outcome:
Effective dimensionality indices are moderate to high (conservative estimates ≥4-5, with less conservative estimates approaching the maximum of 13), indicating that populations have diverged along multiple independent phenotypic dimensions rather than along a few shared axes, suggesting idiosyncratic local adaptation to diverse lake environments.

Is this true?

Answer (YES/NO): NO